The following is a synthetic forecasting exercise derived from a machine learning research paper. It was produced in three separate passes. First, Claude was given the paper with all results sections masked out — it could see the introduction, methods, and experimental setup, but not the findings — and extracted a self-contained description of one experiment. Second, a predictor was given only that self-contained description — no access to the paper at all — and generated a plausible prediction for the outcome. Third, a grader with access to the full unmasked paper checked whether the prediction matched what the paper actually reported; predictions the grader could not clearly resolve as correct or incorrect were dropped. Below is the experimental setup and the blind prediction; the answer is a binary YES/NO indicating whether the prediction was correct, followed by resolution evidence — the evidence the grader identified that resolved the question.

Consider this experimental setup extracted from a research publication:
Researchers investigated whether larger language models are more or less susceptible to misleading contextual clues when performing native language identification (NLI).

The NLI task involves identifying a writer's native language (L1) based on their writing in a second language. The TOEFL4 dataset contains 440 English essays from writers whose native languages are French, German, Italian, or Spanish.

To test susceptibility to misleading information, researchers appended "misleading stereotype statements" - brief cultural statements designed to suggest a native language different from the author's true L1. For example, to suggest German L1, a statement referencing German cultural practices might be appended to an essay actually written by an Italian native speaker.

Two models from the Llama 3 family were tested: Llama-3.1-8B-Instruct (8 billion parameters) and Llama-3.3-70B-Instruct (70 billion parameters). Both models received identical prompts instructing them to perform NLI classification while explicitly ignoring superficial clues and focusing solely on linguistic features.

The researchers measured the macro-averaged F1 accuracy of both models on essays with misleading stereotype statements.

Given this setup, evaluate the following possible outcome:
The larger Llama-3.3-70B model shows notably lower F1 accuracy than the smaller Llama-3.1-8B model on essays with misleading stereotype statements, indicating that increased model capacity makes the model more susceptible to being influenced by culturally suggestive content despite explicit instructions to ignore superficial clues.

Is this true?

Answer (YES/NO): YES